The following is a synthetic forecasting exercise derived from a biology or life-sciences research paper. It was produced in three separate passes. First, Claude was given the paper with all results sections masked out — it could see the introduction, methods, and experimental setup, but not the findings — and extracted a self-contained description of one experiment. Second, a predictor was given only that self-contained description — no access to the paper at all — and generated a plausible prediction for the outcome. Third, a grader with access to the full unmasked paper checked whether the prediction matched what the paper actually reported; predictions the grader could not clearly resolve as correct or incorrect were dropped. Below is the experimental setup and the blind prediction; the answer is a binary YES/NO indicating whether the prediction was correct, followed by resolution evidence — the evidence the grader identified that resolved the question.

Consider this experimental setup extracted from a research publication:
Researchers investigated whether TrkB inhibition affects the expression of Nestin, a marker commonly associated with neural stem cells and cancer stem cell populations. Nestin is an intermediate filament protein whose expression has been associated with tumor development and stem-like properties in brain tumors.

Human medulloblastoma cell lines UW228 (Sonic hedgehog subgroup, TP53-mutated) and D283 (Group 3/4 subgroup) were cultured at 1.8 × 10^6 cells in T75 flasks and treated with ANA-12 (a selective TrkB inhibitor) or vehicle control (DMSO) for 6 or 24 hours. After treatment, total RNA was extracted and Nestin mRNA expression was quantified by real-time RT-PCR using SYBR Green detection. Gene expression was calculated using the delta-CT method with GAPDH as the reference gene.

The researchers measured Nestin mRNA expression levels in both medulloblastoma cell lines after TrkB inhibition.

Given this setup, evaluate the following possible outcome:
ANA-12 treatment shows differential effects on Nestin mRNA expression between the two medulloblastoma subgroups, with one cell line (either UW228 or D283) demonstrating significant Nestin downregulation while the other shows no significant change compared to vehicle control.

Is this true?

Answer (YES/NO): NO